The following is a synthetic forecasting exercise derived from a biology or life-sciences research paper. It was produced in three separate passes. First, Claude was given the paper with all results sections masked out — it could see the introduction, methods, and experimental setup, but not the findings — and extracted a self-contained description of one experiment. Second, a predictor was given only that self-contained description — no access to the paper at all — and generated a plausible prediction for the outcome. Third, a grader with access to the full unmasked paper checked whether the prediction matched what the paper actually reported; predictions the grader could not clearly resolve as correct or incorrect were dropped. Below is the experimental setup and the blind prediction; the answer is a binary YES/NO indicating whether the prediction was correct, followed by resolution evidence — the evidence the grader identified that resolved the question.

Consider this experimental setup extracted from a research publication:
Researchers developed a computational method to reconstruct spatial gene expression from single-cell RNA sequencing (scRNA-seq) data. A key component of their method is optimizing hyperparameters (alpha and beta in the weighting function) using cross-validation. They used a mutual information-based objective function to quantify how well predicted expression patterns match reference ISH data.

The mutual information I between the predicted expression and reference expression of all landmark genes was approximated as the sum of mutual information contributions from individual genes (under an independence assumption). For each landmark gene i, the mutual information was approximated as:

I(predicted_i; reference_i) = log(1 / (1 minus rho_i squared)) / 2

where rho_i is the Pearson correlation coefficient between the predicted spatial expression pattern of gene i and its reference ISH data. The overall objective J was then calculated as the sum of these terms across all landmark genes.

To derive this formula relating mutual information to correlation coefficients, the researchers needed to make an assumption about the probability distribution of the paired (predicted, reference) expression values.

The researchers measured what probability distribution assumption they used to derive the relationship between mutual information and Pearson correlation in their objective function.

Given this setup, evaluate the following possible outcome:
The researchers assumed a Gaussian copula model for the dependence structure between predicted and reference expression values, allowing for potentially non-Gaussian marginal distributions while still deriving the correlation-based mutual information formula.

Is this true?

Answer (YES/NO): NO